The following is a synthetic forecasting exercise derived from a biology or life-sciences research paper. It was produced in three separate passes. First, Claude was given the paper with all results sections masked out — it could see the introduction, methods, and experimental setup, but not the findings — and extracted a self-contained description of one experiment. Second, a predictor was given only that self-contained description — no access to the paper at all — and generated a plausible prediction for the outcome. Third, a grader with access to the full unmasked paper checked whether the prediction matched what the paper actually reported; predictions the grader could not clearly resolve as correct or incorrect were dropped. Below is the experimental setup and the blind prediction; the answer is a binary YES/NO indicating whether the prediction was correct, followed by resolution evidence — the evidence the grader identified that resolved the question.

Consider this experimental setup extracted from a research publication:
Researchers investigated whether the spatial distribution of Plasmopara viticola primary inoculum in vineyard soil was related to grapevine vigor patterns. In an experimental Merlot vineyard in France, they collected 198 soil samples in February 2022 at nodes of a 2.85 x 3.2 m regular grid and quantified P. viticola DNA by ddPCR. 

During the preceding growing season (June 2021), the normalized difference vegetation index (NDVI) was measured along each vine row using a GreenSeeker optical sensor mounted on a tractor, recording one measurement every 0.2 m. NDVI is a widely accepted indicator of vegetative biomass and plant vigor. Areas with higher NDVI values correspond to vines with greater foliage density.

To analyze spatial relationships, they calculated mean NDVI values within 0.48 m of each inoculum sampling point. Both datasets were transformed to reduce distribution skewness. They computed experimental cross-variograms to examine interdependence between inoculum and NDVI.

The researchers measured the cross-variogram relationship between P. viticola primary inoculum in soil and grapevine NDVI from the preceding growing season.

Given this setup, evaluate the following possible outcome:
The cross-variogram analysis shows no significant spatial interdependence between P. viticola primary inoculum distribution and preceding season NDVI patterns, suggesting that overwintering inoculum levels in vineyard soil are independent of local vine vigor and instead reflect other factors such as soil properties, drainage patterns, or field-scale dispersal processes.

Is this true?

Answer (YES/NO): YES